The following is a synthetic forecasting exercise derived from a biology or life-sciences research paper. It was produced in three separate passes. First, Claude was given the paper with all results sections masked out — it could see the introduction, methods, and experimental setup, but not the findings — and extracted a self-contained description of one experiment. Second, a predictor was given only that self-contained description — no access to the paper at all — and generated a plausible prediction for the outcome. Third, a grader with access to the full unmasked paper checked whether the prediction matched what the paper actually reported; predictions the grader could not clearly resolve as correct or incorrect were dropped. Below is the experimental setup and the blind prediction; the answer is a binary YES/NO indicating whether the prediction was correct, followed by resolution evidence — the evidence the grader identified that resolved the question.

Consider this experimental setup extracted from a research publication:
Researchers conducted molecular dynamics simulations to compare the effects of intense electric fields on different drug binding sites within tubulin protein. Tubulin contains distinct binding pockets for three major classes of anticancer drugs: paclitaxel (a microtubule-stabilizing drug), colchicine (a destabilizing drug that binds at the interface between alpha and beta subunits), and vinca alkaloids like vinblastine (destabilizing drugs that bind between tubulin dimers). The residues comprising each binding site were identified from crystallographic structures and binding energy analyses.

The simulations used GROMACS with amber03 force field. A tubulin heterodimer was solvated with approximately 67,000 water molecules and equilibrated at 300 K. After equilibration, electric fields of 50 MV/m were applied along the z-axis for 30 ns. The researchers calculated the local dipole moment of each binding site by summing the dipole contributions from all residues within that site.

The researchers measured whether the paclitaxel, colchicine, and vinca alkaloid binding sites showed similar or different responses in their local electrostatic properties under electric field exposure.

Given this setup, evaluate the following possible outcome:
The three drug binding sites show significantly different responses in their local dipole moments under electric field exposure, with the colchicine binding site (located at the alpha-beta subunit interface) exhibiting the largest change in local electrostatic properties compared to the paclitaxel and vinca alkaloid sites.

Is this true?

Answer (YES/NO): NO